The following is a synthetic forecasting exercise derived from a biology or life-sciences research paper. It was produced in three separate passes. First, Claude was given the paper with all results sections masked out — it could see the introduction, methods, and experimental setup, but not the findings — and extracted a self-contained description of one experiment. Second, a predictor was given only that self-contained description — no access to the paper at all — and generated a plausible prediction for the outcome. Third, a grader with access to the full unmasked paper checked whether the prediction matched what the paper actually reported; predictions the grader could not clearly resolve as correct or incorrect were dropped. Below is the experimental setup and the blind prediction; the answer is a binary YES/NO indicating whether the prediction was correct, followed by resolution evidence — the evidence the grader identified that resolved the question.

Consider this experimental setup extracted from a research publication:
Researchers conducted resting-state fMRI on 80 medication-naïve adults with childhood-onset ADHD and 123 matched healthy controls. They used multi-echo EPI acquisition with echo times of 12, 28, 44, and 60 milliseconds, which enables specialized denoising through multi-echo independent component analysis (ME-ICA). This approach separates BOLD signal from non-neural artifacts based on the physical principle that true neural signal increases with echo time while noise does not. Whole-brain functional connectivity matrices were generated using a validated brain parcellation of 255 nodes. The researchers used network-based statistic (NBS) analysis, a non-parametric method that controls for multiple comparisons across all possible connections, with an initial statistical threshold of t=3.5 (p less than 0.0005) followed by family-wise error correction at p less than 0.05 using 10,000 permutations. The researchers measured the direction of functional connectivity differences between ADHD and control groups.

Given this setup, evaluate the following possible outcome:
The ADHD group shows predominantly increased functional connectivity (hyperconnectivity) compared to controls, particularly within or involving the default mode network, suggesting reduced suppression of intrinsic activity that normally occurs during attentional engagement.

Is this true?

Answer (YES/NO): YES